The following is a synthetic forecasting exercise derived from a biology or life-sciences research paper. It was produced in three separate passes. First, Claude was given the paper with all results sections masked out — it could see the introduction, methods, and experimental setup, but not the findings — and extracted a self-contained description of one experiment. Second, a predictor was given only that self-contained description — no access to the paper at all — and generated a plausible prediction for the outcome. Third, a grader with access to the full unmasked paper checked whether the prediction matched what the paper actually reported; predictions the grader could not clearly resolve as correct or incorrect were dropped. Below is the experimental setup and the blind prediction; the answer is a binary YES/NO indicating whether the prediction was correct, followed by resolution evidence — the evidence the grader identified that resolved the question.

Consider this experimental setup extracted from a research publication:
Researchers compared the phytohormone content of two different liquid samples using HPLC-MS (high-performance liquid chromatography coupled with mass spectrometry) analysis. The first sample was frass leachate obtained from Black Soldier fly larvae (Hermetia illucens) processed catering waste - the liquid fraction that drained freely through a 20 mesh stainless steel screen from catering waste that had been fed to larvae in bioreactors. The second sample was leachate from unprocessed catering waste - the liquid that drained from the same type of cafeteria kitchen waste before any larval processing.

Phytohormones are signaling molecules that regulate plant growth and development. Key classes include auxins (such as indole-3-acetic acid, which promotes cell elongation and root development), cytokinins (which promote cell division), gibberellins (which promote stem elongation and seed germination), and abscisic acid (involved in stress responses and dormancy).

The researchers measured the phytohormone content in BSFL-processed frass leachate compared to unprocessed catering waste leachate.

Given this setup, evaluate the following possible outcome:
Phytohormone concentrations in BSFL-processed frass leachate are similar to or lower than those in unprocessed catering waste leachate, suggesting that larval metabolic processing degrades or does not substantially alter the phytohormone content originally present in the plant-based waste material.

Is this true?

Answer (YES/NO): YES